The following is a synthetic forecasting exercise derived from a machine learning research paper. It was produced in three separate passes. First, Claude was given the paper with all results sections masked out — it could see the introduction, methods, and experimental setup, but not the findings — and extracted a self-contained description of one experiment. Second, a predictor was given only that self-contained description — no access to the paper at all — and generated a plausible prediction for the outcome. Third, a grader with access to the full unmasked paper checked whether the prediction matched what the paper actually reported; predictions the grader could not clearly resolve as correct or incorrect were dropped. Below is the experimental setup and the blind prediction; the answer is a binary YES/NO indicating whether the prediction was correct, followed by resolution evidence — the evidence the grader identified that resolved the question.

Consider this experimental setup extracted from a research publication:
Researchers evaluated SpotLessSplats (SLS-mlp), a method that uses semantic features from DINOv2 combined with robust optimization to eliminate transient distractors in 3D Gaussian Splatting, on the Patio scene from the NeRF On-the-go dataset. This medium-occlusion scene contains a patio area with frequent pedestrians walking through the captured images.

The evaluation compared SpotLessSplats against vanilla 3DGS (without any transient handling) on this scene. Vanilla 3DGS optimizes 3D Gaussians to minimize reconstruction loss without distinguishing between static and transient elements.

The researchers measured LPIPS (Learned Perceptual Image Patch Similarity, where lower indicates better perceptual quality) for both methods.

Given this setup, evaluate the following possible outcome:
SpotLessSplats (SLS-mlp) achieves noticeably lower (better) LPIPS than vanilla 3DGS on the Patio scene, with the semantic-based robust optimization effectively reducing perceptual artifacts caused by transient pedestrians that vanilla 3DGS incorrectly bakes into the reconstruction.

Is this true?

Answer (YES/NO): YES